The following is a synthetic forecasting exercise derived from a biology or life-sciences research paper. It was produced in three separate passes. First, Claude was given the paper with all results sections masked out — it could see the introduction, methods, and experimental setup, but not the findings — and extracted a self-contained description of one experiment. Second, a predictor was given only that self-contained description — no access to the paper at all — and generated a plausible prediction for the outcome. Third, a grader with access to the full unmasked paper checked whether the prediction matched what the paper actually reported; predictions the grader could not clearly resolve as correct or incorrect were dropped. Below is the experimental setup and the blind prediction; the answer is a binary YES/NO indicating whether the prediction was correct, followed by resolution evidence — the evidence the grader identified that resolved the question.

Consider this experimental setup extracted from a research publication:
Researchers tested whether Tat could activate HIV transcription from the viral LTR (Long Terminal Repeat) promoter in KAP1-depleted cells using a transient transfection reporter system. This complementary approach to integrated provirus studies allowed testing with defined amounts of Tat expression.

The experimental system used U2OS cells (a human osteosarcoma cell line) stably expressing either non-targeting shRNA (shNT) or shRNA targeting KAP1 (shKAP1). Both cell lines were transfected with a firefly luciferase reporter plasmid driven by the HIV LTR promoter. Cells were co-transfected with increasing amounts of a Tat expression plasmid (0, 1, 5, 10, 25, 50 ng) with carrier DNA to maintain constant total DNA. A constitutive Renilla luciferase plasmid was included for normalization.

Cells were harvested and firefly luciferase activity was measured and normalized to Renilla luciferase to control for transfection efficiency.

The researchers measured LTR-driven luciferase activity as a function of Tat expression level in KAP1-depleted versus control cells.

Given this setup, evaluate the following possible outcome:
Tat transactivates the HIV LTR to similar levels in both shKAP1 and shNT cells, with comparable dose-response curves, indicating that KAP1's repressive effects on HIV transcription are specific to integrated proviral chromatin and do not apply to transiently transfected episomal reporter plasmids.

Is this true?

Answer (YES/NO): NO